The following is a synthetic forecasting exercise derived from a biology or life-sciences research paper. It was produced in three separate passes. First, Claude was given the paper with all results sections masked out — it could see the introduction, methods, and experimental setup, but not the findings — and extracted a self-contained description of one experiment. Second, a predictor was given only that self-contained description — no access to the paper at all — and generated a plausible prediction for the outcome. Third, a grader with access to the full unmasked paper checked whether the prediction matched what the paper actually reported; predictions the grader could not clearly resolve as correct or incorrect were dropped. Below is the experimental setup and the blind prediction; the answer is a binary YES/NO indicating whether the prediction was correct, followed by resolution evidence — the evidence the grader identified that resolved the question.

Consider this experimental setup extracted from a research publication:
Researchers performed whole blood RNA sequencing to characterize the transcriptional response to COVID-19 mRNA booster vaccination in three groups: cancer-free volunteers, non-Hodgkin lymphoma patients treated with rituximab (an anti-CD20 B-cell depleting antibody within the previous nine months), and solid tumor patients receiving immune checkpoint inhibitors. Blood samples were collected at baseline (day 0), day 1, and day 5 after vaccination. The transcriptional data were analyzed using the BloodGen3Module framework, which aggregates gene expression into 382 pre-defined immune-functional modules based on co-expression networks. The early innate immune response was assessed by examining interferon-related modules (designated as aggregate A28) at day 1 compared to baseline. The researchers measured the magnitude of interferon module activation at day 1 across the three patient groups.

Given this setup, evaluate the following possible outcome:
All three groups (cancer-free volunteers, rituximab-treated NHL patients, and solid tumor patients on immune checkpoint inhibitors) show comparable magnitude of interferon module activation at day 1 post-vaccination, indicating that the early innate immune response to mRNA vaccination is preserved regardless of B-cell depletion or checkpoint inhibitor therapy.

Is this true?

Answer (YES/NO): NO